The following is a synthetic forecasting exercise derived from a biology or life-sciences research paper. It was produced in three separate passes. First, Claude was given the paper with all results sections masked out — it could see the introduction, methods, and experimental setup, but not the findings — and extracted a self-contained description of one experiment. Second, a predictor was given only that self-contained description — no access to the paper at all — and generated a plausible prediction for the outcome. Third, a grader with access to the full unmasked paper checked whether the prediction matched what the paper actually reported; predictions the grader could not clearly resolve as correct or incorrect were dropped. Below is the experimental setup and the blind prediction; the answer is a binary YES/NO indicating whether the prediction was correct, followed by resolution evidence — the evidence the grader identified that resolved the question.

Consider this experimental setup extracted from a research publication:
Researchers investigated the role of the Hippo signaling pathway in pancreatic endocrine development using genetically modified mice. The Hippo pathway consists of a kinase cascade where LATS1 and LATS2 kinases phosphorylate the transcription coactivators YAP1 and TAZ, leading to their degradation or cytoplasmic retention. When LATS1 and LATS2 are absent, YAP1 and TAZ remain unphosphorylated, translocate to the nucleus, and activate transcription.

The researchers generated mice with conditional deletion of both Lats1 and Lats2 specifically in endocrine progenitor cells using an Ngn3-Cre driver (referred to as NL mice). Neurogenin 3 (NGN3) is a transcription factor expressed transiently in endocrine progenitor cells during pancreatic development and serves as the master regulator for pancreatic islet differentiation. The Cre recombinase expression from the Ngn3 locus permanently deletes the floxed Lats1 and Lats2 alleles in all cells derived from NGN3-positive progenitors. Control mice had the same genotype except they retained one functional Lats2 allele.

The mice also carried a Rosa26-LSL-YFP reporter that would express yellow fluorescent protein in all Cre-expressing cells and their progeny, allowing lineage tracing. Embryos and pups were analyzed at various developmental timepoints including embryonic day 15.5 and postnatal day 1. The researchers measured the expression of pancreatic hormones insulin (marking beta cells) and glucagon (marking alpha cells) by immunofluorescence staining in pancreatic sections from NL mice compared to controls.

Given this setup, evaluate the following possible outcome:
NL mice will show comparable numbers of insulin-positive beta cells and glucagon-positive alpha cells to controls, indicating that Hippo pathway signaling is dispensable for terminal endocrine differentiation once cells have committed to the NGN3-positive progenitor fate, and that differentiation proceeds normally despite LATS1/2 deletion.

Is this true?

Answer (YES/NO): NO